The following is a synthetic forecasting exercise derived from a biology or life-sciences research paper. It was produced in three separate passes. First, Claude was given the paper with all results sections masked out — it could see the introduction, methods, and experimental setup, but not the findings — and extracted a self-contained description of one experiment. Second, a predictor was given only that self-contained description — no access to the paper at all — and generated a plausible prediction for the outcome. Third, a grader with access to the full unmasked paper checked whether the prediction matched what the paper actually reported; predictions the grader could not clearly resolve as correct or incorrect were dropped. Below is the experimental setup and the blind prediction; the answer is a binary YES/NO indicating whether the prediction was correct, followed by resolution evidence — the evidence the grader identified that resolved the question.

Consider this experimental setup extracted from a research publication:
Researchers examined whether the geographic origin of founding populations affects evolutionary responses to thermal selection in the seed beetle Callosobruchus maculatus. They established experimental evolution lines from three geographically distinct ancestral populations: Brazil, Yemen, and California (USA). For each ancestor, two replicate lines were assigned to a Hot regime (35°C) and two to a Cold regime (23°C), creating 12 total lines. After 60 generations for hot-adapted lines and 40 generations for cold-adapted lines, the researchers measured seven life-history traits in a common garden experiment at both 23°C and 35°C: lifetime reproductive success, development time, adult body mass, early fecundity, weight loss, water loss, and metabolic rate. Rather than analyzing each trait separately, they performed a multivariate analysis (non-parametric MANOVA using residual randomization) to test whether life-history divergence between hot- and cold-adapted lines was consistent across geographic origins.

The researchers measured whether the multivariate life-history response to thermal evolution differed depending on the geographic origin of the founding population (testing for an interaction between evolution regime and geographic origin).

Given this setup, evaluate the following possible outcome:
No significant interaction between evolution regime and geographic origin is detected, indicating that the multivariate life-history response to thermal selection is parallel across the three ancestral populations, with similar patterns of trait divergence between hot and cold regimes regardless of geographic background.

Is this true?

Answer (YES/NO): YES